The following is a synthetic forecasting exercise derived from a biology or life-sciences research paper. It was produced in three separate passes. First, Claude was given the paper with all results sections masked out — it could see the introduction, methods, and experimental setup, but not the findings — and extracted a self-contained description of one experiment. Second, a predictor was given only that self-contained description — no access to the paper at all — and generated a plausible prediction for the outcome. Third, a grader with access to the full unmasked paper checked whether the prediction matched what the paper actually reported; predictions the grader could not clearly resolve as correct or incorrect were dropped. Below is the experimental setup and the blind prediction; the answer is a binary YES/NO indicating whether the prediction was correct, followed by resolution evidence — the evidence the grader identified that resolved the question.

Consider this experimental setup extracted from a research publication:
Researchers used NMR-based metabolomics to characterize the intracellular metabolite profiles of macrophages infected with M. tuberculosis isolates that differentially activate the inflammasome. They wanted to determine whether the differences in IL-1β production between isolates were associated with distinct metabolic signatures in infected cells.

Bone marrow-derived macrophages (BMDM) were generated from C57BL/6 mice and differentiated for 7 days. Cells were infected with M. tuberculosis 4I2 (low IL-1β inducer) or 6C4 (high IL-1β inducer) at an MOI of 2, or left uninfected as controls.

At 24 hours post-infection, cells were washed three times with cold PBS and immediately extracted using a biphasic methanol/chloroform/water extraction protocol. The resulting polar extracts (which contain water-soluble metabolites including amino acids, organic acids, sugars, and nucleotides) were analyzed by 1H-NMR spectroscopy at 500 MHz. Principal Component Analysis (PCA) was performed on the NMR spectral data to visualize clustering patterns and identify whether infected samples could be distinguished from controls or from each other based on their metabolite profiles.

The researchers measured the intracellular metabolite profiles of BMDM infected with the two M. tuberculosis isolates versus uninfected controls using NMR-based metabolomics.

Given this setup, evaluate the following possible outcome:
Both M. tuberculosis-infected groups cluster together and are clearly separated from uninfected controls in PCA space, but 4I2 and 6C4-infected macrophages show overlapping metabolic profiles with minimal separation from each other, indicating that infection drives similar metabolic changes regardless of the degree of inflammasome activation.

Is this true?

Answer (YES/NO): YES